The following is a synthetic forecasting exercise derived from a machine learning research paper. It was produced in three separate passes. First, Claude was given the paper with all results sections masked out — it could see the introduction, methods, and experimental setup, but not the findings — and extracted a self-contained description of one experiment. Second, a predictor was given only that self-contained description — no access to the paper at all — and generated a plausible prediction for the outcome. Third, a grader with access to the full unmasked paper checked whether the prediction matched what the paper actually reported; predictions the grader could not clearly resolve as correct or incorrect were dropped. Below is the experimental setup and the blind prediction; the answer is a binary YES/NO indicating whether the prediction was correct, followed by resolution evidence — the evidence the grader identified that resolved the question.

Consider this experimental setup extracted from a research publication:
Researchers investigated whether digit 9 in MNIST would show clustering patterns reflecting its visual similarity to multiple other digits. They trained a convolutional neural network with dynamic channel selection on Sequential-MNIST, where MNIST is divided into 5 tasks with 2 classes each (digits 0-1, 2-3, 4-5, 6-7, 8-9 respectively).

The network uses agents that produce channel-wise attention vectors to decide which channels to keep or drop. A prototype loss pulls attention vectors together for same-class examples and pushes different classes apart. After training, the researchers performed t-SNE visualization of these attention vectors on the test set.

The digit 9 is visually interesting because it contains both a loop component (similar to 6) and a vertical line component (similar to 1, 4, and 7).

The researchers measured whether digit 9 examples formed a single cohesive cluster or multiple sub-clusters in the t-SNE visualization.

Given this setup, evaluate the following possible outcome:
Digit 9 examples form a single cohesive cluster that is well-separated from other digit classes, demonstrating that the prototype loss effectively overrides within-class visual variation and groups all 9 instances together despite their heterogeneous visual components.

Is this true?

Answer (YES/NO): NO